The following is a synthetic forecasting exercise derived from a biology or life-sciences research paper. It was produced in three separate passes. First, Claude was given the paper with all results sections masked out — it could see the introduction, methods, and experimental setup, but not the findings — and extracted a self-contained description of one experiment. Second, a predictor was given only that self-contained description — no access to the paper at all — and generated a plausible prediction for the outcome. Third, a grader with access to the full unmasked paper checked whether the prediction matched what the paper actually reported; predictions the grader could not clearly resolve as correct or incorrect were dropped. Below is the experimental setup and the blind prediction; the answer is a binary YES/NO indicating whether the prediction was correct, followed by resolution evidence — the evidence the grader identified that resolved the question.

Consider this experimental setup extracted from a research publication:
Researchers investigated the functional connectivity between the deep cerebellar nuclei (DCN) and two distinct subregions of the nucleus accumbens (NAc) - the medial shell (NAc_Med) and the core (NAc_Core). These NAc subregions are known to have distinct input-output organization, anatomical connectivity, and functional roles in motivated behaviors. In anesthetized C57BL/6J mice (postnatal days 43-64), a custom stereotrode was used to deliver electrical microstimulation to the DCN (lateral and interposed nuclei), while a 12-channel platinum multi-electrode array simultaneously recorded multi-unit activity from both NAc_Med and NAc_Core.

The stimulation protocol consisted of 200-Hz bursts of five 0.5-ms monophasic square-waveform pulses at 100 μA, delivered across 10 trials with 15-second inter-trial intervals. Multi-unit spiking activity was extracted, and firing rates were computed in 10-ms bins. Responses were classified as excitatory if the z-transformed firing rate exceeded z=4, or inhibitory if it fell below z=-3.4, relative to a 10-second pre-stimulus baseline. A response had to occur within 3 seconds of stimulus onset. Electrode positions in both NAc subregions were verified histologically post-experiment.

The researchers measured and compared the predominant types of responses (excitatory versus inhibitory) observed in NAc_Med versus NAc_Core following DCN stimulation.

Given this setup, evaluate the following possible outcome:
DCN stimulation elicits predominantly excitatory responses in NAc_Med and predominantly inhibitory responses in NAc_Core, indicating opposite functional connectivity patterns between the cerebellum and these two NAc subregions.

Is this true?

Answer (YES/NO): NO